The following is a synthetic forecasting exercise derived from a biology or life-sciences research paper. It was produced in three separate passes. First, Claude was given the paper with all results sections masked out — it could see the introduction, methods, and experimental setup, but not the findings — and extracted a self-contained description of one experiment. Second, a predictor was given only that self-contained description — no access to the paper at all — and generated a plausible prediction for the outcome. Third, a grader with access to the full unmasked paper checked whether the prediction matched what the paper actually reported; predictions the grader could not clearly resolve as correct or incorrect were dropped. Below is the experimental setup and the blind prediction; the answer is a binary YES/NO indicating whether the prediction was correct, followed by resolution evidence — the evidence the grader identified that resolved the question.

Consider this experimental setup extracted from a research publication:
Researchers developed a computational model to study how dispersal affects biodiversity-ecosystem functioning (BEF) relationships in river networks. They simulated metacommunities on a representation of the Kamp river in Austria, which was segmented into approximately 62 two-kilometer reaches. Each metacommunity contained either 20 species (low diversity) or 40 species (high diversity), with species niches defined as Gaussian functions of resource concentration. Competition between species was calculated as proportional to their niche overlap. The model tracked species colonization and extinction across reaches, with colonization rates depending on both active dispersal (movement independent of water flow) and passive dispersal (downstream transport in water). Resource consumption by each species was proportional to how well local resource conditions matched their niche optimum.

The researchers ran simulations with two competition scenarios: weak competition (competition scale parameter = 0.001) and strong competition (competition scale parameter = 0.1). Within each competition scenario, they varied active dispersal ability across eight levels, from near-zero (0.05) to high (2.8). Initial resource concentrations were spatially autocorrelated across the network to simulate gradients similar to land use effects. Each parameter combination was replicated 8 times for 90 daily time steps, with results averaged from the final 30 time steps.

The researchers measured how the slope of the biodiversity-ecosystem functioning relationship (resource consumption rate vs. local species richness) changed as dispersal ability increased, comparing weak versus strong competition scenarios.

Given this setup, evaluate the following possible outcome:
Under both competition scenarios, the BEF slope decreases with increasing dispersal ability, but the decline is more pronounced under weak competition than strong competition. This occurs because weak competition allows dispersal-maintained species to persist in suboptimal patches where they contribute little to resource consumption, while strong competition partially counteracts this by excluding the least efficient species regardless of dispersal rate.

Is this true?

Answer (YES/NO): NO